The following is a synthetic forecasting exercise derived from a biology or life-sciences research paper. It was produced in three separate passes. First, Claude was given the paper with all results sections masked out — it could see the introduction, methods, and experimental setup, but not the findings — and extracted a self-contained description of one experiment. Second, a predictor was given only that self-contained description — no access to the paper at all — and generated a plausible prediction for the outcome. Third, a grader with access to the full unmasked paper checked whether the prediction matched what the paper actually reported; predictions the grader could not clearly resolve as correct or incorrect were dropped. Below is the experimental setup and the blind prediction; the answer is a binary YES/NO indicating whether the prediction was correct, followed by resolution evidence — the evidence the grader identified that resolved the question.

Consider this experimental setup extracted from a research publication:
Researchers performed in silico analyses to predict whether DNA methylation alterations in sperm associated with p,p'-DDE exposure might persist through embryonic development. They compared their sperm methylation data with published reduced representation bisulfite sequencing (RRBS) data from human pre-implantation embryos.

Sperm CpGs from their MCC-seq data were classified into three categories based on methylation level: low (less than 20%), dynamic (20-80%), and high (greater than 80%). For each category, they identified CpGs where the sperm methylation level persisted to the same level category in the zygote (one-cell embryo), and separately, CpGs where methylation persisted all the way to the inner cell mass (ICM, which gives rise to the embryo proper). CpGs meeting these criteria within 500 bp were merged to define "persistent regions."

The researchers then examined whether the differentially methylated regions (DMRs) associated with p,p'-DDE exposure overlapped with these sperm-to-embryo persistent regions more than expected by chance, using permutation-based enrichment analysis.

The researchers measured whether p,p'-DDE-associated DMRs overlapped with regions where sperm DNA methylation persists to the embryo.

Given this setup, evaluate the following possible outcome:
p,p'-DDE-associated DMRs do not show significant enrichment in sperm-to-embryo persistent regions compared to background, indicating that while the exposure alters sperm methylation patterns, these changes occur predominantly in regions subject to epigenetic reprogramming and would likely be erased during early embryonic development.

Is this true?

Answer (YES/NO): NO